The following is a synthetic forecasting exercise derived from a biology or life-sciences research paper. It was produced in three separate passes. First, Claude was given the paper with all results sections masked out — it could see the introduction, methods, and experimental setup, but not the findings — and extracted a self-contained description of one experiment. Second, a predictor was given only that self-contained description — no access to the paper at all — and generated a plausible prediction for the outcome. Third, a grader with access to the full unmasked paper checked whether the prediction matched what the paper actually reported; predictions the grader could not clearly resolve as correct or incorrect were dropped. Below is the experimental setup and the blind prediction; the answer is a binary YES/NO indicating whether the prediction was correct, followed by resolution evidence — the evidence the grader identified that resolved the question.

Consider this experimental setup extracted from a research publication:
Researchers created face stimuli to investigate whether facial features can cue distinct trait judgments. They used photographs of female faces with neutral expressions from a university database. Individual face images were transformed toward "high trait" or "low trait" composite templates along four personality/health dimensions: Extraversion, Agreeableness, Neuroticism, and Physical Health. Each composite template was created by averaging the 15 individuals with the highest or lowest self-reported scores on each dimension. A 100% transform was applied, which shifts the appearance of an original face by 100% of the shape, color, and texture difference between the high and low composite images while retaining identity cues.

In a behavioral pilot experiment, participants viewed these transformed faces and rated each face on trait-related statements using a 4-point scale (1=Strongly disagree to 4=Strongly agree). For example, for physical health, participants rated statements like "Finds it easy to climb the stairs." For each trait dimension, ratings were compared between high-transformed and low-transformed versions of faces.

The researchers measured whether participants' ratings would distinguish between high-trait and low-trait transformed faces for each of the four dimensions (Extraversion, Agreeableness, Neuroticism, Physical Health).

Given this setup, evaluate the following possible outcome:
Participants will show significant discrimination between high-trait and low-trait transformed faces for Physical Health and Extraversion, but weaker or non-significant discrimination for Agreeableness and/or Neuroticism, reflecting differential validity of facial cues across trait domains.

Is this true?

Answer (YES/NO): NO